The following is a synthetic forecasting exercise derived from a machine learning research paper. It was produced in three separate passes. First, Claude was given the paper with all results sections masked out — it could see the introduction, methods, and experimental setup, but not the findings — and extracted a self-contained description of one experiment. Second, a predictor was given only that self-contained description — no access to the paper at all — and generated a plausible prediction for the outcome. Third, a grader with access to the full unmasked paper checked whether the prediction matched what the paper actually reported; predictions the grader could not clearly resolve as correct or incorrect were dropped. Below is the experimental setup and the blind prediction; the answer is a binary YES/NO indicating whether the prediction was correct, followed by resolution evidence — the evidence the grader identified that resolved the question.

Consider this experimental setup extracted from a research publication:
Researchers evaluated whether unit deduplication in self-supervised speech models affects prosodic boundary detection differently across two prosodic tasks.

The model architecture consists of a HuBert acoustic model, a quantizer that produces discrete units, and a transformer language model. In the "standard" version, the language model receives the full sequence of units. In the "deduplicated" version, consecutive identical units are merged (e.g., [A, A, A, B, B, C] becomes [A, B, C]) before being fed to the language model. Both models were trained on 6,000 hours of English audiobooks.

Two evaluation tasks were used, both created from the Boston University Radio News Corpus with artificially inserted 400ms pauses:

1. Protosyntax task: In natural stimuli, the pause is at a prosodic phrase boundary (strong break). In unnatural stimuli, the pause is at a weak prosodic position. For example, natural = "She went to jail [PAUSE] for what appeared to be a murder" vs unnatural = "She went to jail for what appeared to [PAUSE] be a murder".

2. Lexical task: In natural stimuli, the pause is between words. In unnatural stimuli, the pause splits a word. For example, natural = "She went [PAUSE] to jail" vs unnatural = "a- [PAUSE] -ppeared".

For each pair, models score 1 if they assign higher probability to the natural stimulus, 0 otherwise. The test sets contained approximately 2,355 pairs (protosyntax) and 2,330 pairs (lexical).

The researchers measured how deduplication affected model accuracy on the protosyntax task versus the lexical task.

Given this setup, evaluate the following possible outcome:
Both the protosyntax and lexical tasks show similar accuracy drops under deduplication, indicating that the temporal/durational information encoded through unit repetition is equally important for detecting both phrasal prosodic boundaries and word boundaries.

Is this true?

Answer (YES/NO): NO